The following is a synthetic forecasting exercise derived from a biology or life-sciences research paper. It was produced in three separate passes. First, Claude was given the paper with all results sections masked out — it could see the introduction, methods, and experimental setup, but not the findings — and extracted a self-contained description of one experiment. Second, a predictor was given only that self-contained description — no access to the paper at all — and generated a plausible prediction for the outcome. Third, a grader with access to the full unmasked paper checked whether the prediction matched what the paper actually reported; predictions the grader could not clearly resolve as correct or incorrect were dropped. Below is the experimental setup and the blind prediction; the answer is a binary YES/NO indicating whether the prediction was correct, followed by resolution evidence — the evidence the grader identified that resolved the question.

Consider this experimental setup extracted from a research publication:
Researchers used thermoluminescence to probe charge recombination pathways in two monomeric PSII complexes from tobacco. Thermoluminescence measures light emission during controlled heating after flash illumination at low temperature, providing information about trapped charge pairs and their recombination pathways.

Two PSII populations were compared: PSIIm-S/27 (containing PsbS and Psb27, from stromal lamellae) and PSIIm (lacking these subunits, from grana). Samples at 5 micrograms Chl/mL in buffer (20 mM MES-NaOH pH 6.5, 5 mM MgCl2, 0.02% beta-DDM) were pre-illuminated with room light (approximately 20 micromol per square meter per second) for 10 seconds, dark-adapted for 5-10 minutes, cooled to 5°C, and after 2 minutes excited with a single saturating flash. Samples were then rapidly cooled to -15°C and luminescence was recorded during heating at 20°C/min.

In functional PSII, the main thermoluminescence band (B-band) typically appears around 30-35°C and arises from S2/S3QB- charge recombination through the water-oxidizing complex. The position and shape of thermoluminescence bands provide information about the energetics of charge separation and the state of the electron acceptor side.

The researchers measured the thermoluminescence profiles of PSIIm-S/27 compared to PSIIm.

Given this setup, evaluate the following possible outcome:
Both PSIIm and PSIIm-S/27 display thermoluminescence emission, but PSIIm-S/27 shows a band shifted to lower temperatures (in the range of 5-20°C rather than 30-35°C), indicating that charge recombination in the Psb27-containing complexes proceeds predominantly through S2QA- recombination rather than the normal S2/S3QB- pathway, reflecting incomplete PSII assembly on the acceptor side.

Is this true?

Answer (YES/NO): YES